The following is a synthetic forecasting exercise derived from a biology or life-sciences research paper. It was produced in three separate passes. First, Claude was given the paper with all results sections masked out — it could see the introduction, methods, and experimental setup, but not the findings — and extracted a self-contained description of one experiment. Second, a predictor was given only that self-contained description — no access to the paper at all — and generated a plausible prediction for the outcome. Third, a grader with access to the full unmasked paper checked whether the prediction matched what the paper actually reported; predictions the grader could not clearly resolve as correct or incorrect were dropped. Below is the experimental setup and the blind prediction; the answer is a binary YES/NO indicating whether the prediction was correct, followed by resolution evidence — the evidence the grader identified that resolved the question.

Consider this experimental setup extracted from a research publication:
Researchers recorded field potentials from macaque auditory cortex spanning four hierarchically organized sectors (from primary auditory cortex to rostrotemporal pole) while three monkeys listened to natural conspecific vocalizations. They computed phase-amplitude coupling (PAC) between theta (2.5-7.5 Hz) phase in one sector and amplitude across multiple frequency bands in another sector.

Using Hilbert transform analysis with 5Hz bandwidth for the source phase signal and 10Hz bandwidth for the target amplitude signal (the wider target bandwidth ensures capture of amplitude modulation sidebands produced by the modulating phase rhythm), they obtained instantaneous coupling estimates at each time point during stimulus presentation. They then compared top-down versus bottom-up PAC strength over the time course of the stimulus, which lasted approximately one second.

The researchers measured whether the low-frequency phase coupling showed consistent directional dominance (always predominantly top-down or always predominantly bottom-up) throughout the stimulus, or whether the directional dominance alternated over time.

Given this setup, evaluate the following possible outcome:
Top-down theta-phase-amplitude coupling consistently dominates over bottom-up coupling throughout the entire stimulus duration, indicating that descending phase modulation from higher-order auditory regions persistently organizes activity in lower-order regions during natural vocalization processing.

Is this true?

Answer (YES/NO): NO